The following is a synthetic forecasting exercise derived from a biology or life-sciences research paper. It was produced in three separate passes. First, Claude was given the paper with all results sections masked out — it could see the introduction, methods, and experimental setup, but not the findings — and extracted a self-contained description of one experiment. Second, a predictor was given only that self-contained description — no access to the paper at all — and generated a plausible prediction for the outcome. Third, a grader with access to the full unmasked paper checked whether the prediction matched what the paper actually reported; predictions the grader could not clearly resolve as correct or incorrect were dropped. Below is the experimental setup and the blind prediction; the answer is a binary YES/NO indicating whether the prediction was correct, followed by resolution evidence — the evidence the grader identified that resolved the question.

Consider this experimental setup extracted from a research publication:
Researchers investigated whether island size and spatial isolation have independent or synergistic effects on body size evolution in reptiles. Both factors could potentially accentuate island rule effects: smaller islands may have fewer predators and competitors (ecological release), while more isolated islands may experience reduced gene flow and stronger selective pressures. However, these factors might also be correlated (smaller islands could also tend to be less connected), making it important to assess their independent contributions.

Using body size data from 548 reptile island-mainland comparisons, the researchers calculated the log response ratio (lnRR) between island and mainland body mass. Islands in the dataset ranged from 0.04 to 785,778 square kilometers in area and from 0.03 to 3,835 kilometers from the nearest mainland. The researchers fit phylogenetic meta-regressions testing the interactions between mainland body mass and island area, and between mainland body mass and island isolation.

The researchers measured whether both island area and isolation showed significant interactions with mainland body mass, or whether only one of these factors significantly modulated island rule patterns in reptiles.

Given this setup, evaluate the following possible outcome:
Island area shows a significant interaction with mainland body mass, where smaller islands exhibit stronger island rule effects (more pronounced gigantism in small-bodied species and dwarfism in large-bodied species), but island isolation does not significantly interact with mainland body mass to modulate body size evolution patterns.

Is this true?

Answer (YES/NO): NO